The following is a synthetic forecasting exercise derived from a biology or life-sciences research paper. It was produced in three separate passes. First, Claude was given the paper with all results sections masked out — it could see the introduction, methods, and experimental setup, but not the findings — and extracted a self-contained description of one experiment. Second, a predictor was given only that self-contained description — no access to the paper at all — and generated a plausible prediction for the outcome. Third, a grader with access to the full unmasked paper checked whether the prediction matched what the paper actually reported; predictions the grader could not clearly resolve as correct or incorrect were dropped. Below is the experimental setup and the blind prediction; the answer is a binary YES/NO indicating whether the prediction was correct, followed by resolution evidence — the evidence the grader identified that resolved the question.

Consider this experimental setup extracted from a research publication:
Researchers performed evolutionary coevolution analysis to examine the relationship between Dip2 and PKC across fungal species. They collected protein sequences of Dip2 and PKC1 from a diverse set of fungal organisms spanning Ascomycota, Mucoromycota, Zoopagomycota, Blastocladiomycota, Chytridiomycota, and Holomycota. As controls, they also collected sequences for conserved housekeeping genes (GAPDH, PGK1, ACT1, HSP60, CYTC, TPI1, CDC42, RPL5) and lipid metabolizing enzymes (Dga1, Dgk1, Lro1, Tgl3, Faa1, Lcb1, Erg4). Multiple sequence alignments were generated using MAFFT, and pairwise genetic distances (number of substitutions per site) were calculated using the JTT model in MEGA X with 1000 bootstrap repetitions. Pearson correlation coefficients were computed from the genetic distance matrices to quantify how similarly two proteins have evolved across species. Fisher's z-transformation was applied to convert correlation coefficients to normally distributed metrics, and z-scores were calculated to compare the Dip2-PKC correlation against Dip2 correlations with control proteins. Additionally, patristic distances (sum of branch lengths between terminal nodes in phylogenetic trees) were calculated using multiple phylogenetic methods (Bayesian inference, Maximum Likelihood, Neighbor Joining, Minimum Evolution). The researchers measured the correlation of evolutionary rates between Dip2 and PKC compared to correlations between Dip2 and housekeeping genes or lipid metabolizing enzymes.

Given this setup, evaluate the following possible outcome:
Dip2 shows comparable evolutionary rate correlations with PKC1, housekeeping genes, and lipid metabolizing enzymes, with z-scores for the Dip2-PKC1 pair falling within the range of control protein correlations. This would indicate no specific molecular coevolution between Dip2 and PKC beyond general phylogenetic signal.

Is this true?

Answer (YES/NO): NO